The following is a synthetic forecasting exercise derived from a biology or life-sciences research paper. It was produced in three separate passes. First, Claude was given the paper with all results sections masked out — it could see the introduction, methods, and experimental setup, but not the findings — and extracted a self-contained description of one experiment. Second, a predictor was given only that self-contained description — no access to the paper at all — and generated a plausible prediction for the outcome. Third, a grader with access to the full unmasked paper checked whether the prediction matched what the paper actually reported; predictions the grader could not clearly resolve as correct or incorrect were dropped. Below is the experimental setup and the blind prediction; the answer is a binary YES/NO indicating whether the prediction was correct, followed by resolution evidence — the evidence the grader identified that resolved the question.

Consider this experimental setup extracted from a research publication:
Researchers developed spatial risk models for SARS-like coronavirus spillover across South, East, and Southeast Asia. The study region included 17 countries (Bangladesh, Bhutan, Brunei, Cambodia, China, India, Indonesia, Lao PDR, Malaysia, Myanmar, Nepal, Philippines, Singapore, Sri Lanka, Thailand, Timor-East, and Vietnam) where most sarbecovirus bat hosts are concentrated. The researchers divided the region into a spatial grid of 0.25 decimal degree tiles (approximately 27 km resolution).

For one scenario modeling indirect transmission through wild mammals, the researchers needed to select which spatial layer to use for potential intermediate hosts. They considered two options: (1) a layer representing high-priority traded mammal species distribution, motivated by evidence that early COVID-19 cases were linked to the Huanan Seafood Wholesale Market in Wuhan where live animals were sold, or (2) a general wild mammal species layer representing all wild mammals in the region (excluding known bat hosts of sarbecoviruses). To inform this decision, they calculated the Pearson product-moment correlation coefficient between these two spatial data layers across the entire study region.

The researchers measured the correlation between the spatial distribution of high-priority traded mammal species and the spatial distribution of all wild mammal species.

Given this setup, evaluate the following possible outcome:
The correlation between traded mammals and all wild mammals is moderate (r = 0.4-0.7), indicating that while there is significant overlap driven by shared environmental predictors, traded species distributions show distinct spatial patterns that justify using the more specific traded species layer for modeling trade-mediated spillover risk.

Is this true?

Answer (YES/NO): NO